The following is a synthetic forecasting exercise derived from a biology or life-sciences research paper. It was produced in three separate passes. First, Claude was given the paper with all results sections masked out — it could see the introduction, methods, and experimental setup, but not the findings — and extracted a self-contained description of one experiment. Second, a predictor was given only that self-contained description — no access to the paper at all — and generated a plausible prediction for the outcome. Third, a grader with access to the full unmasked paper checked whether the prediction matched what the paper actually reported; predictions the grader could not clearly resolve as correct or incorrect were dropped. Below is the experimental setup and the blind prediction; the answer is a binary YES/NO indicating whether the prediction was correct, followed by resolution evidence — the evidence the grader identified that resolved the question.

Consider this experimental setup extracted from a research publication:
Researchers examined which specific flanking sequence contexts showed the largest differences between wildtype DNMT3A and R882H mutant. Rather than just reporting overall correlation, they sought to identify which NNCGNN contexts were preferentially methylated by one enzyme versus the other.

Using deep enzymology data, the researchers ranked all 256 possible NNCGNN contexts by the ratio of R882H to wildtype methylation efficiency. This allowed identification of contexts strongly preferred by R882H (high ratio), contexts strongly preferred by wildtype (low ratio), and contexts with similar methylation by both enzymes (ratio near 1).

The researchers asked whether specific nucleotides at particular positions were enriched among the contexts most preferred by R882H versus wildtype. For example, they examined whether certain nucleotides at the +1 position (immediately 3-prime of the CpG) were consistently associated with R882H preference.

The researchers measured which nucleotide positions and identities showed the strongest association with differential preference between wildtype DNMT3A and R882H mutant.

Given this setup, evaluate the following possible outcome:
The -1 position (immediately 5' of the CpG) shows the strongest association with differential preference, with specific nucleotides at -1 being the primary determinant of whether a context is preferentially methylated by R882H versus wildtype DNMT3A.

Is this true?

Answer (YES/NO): NO